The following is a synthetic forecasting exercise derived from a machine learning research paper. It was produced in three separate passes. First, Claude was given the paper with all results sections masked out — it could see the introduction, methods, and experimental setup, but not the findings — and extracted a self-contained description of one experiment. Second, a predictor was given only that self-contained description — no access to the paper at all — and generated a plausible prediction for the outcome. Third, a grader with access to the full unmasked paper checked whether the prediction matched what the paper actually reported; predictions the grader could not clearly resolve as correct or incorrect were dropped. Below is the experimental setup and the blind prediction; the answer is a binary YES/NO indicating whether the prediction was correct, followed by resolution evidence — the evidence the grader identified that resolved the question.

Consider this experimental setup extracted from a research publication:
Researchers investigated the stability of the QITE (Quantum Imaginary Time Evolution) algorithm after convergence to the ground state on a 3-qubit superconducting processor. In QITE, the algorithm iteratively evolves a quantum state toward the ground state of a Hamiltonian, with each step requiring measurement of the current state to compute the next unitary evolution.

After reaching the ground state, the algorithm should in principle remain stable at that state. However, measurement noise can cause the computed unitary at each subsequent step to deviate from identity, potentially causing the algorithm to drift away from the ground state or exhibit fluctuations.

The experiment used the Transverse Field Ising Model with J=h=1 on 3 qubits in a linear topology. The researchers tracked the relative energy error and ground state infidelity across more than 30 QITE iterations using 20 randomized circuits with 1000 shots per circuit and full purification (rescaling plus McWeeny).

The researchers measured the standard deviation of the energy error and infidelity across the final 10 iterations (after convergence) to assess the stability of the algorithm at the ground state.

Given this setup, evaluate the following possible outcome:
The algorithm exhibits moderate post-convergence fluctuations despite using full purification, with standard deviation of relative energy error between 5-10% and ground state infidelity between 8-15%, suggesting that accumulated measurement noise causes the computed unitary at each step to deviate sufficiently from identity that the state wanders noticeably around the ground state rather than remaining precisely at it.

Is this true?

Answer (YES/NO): NO